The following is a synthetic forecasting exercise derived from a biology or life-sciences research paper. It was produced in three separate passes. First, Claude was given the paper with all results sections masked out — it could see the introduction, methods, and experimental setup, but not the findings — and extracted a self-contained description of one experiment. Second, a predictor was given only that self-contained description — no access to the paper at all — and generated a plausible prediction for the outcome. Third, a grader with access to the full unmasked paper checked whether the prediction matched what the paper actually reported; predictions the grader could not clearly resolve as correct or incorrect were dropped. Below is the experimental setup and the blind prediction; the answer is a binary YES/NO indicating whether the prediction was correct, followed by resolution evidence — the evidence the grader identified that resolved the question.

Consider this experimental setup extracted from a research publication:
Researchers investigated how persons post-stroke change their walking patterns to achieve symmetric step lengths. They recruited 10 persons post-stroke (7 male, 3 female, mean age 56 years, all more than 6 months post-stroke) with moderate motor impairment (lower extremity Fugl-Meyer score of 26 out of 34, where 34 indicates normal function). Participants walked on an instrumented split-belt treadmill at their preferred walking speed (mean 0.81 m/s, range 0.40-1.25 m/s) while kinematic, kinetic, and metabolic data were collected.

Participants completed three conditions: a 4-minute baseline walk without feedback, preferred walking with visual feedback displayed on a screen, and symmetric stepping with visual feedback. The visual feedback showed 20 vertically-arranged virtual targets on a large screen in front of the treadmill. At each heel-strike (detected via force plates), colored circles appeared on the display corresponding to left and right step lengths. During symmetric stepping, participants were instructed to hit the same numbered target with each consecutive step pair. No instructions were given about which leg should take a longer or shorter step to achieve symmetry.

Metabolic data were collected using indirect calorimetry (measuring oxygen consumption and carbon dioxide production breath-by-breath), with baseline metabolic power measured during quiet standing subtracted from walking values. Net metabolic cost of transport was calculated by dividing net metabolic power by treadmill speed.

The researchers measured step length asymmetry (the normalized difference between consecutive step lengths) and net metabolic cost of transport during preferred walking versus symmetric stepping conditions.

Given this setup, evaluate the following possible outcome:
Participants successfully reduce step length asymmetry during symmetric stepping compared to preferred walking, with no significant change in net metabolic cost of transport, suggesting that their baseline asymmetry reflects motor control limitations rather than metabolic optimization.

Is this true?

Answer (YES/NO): YES